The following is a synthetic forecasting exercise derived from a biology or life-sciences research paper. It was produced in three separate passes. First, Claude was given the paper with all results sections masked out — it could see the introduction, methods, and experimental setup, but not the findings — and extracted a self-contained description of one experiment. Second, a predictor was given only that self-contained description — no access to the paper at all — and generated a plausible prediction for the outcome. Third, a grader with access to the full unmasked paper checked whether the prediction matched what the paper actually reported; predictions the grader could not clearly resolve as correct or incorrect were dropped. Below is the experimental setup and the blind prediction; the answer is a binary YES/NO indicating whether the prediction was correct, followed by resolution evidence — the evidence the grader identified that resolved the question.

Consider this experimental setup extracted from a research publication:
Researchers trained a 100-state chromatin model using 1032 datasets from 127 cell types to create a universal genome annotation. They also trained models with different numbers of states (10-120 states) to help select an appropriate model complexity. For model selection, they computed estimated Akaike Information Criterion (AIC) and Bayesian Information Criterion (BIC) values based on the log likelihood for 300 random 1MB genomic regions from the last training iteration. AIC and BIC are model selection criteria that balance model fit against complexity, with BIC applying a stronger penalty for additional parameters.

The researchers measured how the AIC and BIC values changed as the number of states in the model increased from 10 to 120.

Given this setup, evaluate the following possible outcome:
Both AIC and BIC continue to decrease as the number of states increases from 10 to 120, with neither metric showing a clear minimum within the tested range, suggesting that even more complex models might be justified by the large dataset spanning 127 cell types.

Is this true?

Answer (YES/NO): YES